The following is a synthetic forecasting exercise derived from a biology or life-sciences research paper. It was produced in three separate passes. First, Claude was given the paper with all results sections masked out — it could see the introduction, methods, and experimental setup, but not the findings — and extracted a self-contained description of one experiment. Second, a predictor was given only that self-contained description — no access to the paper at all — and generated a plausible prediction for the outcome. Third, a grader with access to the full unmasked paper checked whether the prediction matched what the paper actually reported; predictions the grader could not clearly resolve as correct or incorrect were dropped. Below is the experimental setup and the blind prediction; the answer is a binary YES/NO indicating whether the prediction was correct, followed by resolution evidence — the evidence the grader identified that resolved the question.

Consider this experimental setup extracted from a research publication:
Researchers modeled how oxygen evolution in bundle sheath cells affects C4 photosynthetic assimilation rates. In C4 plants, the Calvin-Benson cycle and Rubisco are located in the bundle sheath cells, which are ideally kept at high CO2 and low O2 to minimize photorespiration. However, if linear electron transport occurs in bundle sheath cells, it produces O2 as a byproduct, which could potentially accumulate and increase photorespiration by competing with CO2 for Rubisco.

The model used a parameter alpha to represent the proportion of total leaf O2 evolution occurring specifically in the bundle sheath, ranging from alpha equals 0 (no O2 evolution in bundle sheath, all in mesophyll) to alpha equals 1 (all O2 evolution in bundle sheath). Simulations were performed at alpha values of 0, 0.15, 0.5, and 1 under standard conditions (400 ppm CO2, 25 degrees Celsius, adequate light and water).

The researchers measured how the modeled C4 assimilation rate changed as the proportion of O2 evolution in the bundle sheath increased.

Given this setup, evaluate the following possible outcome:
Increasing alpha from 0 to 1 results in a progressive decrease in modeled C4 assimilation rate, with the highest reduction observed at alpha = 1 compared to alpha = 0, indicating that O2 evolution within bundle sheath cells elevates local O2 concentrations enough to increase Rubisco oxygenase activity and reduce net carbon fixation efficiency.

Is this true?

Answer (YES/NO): NO